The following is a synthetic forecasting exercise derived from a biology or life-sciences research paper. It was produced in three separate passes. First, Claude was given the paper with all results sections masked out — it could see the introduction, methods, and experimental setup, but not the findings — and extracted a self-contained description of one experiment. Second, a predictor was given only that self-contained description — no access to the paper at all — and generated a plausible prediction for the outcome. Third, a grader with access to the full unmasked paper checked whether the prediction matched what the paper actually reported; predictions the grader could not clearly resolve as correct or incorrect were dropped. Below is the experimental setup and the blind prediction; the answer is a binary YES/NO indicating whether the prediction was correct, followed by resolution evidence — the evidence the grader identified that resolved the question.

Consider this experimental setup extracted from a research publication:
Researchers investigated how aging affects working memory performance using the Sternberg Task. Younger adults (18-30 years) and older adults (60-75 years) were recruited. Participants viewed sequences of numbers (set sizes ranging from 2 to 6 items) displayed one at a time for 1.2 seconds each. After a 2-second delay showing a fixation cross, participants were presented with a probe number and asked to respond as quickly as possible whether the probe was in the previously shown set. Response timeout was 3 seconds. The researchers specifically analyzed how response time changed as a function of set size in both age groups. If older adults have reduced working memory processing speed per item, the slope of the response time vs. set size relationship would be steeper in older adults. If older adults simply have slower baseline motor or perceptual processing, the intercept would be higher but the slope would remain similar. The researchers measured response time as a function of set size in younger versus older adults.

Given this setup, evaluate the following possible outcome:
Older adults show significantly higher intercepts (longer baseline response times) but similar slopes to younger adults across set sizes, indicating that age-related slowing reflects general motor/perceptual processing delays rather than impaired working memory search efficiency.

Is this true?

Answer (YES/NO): YES